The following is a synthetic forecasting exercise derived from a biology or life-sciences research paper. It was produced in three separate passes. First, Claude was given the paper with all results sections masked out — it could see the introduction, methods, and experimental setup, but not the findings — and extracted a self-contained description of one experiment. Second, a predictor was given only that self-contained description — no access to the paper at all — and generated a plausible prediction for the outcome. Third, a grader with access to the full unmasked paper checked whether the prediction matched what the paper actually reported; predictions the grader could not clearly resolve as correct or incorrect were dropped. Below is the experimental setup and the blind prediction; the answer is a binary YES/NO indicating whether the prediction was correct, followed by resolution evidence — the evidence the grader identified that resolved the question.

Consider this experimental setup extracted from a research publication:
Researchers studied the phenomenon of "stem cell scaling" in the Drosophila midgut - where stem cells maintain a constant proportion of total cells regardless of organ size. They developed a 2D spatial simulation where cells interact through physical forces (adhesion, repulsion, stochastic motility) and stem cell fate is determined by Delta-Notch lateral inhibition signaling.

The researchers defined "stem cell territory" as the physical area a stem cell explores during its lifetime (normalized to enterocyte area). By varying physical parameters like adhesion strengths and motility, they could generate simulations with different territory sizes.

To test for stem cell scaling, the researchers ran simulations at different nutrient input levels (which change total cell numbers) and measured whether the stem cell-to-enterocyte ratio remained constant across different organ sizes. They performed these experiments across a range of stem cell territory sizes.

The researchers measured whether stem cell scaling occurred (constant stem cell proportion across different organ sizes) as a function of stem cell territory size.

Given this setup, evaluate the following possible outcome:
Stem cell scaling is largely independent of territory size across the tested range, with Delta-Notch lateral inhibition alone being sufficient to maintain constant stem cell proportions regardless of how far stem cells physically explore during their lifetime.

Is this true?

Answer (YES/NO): NO